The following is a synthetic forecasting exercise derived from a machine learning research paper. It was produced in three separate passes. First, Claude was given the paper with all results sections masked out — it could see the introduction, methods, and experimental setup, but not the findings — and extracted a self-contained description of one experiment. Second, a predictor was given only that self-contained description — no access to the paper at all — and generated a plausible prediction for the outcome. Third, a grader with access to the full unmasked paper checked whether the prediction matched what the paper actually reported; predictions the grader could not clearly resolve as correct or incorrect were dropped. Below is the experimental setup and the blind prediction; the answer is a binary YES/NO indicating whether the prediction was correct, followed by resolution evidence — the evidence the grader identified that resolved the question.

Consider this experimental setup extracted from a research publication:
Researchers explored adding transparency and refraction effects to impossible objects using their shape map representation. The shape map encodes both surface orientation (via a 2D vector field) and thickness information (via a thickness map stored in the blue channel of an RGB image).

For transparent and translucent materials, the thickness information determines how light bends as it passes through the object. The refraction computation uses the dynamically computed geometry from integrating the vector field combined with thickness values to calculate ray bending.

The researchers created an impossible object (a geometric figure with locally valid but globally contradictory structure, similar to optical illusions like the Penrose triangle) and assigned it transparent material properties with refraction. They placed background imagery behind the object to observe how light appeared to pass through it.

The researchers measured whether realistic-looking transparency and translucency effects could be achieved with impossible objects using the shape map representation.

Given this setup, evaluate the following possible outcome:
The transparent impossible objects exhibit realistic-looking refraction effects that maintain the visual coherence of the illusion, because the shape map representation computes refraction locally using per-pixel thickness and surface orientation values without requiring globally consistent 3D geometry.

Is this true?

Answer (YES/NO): YES